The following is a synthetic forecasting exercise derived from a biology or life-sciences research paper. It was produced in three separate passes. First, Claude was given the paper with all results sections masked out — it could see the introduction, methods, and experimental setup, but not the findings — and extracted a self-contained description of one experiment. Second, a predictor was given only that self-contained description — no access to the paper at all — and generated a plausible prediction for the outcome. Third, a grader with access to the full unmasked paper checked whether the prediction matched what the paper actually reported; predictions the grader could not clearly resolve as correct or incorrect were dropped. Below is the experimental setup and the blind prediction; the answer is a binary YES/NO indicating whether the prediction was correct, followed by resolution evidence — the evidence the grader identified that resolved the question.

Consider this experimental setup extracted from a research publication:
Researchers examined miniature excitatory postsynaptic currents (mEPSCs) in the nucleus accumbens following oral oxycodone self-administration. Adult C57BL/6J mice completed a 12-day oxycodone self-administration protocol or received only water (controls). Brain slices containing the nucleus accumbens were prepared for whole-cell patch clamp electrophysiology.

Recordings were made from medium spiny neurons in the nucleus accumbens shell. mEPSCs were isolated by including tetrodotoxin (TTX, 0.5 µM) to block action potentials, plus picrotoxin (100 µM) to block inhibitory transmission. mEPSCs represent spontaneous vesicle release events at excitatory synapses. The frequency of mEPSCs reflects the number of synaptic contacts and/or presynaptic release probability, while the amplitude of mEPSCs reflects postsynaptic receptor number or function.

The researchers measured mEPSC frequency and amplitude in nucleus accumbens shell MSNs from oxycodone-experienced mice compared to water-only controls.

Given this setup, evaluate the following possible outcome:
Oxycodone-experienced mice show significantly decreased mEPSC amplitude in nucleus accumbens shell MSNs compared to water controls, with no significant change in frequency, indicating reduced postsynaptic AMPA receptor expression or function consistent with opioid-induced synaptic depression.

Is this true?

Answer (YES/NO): NO